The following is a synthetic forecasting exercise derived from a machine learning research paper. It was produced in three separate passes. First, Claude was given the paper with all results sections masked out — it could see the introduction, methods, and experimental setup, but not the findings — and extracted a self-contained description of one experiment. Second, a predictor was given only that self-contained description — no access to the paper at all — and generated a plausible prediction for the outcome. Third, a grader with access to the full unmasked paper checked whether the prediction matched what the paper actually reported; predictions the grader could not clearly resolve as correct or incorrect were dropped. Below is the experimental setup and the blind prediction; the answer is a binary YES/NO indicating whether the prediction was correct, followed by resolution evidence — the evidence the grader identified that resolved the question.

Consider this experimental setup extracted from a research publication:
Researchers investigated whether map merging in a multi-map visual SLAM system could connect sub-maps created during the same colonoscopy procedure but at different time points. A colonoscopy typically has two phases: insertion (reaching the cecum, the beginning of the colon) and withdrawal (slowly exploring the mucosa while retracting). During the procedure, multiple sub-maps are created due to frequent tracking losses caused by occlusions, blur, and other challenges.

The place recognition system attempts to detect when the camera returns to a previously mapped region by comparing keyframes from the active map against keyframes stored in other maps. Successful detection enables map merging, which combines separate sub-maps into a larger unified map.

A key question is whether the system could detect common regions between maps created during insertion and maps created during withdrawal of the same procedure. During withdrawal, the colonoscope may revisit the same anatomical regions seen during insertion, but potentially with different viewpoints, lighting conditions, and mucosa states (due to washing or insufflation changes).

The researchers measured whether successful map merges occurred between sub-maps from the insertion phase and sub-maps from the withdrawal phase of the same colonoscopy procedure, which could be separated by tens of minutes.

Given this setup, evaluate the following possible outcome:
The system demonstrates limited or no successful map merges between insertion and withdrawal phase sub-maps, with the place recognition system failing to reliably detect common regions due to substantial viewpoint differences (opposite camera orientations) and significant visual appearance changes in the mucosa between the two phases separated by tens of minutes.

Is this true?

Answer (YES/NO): YES